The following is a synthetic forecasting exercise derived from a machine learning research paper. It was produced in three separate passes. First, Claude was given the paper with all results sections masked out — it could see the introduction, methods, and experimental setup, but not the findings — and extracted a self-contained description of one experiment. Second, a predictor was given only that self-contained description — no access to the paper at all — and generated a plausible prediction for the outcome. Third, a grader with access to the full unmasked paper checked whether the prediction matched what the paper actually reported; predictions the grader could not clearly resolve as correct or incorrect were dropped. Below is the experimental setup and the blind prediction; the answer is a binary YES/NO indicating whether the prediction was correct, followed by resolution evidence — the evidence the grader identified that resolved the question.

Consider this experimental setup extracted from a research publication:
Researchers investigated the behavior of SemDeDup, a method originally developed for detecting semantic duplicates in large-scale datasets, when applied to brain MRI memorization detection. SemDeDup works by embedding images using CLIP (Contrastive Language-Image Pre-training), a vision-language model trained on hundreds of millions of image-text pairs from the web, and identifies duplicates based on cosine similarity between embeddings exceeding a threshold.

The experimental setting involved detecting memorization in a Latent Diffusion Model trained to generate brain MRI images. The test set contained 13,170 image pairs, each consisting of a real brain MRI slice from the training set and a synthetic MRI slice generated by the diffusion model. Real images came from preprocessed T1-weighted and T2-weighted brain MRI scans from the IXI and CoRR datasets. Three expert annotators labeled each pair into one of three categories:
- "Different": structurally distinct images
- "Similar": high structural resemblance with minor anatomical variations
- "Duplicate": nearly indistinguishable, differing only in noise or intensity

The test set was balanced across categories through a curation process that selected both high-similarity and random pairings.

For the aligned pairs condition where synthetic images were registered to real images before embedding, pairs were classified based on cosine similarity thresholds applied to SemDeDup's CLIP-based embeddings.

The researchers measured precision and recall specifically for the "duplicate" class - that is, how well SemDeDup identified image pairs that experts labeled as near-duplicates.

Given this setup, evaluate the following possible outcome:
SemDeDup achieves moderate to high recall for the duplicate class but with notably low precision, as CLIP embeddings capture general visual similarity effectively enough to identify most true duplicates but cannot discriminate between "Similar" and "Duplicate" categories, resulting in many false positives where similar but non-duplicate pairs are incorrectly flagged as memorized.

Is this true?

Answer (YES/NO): NO